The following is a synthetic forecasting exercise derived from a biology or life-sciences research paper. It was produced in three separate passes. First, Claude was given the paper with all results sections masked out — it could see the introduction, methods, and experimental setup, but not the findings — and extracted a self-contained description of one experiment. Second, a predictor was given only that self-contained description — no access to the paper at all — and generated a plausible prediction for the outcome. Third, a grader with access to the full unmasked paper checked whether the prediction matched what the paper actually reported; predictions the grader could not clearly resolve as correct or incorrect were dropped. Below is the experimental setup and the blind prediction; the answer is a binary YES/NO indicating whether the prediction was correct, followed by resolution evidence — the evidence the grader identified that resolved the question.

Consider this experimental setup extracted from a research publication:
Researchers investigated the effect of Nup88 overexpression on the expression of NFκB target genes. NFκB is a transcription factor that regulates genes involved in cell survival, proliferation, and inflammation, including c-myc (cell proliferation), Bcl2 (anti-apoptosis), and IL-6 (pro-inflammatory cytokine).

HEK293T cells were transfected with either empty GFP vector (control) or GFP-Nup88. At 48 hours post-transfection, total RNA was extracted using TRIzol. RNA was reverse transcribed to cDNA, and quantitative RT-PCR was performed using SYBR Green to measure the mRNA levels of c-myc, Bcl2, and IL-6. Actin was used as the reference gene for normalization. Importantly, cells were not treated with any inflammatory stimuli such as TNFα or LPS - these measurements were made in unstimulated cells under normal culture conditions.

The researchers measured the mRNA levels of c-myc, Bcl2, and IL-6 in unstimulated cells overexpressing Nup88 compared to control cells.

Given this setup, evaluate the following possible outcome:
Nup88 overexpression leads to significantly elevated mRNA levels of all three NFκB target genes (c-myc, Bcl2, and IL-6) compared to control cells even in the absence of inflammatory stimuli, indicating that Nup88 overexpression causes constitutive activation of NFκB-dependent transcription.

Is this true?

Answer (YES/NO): YES